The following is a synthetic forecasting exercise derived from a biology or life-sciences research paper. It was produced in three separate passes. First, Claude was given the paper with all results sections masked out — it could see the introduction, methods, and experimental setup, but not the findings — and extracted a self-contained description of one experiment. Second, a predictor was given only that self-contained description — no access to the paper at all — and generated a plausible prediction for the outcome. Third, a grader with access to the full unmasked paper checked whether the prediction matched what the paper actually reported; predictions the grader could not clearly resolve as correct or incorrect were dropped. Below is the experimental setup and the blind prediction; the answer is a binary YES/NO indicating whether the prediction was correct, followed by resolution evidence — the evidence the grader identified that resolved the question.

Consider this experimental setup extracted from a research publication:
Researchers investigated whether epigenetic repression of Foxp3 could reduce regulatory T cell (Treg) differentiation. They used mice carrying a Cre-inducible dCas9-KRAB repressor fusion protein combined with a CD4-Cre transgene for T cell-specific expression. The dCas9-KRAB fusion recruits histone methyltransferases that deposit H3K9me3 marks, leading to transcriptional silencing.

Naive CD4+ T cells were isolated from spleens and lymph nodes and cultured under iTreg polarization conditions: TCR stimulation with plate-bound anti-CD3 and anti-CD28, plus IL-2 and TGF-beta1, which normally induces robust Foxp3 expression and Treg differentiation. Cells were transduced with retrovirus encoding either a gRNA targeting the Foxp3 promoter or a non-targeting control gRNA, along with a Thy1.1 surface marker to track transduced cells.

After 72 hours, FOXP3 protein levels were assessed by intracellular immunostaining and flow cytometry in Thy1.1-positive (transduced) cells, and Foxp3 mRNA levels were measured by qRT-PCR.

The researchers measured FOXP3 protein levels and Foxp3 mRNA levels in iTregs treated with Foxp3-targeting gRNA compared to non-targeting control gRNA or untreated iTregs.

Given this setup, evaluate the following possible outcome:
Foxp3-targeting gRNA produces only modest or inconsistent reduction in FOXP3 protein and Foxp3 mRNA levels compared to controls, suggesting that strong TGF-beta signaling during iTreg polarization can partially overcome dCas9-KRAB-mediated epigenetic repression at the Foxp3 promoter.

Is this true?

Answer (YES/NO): NO